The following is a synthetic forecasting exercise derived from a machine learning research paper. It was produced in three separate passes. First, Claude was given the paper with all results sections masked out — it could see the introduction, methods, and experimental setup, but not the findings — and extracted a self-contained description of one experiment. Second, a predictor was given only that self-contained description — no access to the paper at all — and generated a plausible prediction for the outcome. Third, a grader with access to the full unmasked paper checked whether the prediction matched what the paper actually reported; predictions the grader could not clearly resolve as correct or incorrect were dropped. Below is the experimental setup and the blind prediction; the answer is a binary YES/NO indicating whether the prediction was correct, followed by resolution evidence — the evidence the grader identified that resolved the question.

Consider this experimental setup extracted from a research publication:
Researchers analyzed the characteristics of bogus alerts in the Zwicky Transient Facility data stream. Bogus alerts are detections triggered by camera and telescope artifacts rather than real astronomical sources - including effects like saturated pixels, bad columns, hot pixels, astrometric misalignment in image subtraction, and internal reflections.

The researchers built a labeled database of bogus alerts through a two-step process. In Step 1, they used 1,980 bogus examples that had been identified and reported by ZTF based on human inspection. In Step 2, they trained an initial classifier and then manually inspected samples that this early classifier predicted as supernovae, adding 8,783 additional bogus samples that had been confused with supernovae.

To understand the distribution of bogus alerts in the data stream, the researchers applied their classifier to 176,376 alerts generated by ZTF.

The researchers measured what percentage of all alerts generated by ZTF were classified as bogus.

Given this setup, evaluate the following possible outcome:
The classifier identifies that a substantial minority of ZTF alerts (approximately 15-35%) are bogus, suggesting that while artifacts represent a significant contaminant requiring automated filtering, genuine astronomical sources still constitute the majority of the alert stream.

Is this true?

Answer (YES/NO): YES